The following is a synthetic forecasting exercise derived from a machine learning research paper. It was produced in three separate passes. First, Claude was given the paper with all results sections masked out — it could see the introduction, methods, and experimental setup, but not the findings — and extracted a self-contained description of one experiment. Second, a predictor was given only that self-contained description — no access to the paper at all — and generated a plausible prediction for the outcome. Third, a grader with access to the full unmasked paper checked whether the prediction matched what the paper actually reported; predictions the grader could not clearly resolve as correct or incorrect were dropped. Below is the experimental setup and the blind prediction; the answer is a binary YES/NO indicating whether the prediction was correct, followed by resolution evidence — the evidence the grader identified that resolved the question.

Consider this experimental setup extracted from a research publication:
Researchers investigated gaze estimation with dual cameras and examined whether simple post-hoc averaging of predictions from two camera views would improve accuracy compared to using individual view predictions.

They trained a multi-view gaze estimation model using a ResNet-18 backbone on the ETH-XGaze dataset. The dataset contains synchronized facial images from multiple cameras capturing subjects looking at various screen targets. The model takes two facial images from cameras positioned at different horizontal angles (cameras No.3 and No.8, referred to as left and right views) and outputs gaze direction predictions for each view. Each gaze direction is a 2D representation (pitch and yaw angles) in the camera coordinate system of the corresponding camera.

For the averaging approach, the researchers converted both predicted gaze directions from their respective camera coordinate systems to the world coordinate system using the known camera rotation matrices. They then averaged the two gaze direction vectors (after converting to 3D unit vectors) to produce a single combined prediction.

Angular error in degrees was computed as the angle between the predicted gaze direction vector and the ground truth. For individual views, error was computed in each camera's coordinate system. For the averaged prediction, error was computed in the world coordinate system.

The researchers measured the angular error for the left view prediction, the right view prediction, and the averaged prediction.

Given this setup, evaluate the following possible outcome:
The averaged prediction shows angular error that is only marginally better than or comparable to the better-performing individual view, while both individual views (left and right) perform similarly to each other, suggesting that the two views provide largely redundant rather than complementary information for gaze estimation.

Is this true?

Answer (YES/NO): NO